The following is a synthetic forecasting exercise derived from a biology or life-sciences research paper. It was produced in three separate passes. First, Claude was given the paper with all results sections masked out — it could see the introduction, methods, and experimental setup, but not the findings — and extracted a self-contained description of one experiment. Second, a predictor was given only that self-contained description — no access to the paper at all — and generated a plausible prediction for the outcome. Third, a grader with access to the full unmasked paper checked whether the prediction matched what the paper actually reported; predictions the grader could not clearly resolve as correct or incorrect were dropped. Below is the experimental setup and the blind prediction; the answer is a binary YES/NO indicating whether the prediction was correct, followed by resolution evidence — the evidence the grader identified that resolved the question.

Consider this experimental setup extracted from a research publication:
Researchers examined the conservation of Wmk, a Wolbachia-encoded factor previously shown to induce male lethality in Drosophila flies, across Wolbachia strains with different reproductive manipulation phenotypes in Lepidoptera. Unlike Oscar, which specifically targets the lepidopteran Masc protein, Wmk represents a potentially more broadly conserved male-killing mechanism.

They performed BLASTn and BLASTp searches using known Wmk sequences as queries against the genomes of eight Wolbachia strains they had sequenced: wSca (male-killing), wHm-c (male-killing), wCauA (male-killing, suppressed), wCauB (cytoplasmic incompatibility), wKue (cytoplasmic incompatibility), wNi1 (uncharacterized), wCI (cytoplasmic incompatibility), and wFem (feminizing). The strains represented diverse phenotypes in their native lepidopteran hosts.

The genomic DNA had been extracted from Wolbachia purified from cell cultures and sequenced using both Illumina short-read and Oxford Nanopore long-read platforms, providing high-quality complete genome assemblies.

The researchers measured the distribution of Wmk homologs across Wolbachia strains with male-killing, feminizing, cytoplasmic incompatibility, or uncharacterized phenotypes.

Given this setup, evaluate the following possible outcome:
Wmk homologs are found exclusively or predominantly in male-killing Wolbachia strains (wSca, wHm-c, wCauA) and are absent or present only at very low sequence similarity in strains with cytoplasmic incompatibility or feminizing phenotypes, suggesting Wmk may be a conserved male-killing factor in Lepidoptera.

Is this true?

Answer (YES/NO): NO